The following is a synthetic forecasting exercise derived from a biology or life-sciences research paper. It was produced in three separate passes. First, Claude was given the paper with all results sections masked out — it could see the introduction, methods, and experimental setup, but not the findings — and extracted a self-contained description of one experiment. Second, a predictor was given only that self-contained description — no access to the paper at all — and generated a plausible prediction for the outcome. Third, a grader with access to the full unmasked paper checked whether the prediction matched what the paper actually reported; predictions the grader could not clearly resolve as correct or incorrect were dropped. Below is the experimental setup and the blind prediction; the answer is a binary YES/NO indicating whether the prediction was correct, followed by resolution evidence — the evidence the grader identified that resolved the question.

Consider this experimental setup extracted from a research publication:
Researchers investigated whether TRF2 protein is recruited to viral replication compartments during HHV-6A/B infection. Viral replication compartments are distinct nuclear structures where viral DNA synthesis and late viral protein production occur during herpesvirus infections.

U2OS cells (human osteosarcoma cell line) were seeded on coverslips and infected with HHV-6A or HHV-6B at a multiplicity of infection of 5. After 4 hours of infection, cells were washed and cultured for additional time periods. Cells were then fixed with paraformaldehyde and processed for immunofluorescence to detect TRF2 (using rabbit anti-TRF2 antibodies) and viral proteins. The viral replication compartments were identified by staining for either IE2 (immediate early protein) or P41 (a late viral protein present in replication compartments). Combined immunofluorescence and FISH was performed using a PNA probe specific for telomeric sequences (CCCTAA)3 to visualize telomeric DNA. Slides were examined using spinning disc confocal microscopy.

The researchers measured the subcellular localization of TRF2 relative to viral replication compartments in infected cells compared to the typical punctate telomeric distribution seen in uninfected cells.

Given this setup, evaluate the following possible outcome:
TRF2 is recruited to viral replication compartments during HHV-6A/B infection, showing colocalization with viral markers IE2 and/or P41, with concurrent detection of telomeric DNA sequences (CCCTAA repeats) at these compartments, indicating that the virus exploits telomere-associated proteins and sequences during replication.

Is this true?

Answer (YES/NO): YES